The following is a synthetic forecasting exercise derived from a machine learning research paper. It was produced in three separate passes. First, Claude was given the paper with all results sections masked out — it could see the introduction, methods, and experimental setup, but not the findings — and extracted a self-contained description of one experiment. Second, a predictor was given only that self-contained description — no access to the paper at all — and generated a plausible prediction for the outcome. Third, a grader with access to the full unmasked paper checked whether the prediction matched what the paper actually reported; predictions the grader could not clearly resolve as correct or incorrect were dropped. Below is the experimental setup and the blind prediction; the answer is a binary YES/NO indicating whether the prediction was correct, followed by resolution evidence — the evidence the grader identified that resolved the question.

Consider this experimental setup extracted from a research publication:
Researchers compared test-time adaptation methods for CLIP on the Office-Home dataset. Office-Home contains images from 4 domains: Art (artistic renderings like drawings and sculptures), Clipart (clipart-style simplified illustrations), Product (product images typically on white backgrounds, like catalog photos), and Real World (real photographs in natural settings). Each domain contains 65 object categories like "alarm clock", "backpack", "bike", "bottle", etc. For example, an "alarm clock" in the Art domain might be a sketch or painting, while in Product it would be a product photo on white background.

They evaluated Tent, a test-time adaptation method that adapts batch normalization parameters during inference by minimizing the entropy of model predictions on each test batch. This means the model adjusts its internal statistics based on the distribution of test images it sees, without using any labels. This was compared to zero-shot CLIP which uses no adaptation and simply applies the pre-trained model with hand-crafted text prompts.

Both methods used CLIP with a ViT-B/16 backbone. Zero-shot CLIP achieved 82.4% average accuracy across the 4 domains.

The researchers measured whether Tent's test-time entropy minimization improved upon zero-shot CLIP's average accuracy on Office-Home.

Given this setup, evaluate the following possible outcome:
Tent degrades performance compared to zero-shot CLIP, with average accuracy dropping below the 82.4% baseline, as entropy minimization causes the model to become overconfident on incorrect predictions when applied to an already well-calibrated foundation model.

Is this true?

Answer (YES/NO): NO